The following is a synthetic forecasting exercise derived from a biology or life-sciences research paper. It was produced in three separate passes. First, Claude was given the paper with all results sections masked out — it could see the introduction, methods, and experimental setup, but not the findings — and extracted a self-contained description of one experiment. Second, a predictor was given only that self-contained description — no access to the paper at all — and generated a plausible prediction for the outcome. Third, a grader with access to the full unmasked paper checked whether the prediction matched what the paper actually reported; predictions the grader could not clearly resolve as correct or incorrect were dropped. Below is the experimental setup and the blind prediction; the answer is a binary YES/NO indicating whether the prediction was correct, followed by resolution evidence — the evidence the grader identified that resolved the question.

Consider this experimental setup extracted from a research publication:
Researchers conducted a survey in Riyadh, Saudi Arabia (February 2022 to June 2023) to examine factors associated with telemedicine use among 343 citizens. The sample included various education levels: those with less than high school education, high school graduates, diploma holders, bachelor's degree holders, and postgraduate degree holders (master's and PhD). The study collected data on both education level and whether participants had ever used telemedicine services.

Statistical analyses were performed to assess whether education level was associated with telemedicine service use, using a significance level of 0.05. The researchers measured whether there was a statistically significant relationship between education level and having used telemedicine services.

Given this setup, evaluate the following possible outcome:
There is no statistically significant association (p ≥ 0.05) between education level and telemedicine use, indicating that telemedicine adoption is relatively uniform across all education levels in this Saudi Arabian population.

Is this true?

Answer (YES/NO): NO